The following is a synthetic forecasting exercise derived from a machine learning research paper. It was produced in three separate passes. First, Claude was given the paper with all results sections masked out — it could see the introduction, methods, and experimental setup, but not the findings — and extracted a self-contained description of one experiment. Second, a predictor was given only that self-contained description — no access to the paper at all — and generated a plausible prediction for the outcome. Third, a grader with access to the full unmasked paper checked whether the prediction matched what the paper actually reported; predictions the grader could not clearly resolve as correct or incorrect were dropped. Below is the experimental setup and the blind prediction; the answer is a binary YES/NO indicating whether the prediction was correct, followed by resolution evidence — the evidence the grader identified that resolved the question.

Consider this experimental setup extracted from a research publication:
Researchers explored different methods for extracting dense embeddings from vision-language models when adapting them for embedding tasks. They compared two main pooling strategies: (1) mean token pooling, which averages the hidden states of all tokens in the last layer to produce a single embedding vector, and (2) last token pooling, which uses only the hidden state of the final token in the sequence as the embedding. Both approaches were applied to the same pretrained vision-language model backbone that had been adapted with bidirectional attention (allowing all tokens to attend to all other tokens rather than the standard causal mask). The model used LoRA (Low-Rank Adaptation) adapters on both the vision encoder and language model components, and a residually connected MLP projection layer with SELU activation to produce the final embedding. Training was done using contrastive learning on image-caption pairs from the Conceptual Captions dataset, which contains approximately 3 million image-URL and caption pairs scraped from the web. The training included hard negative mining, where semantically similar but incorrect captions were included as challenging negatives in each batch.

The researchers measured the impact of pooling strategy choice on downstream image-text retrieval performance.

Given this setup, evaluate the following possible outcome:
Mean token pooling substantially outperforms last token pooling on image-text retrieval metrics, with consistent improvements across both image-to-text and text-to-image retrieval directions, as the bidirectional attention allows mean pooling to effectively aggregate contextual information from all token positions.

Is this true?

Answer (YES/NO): NO